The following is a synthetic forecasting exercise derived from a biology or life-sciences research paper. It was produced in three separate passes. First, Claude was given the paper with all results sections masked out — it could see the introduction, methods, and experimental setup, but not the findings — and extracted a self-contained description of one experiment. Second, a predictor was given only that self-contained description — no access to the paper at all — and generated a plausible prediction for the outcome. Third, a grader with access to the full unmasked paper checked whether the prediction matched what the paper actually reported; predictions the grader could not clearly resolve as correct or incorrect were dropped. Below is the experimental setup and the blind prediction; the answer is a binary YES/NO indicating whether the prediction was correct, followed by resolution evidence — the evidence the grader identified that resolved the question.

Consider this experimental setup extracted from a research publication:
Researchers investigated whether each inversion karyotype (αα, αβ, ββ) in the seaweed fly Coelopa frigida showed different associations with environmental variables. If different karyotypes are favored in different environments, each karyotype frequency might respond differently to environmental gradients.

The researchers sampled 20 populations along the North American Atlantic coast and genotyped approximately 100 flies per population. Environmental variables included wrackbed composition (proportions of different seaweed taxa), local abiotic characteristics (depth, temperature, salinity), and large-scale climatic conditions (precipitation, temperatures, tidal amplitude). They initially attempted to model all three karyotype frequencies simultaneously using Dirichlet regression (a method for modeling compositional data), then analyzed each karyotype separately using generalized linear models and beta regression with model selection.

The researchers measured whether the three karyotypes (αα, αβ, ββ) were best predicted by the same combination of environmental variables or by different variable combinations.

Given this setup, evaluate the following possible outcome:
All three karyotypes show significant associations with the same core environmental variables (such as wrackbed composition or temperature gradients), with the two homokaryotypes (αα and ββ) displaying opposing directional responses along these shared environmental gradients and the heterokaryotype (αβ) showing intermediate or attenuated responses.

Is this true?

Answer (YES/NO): NO